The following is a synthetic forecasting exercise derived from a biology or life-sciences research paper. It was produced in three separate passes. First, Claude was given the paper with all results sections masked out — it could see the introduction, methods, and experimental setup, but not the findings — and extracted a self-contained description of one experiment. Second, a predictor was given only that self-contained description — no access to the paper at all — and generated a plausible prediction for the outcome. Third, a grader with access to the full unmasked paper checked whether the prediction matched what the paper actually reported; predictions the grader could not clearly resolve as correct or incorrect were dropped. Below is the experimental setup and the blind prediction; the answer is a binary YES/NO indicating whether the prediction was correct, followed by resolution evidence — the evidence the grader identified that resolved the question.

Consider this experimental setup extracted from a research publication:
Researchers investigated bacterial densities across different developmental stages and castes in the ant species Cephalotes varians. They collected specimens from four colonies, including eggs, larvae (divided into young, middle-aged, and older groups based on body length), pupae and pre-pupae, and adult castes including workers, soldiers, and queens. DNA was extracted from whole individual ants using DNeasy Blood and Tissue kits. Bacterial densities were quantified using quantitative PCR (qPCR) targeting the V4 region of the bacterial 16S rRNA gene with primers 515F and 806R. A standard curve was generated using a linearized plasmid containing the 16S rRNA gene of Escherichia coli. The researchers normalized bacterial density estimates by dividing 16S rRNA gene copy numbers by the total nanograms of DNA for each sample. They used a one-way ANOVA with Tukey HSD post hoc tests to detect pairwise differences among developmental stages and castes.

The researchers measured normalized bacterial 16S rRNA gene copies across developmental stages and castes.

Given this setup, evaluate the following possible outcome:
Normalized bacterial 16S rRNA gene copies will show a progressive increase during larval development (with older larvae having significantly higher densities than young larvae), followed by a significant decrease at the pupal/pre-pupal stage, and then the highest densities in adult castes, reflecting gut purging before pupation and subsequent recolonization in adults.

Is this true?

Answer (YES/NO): YES